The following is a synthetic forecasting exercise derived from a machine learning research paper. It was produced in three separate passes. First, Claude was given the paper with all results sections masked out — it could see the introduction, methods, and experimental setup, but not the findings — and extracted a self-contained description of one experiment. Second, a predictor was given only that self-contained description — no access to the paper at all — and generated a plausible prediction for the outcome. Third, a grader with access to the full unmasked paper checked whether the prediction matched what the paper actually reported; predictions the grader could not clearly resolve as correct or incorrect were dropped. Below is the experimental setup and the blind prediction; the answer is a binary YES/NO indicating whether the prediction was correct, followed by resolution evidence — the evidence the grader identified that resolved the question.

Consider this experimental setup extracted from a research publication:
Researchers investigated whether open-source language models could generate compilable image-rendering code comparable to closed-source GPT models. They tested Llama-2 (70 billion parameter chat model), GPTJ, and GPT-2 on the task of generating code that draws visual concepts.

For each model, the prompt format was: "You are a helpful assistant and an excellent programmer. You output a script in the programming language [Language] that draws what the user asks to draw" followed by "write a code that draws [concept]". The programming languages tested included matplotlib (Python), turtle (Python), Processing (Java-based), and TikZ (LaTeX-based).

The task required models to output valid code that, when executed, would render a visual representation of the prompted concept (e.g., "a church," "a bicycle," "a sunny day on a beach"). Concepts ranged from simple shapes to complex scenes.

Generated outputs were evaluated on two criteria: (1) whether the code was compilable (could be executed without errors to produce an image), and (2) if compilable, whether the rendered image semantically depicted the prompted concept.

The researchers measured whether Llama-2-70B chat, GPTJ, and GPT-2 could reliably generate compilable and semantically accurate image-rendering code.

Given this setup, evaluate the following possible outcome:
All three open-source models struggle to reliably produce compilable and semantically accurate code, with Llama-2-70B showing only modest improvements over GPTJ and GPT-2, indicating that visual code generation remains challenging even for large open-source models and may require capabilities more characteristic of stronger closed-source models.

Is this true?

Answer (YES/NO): NO